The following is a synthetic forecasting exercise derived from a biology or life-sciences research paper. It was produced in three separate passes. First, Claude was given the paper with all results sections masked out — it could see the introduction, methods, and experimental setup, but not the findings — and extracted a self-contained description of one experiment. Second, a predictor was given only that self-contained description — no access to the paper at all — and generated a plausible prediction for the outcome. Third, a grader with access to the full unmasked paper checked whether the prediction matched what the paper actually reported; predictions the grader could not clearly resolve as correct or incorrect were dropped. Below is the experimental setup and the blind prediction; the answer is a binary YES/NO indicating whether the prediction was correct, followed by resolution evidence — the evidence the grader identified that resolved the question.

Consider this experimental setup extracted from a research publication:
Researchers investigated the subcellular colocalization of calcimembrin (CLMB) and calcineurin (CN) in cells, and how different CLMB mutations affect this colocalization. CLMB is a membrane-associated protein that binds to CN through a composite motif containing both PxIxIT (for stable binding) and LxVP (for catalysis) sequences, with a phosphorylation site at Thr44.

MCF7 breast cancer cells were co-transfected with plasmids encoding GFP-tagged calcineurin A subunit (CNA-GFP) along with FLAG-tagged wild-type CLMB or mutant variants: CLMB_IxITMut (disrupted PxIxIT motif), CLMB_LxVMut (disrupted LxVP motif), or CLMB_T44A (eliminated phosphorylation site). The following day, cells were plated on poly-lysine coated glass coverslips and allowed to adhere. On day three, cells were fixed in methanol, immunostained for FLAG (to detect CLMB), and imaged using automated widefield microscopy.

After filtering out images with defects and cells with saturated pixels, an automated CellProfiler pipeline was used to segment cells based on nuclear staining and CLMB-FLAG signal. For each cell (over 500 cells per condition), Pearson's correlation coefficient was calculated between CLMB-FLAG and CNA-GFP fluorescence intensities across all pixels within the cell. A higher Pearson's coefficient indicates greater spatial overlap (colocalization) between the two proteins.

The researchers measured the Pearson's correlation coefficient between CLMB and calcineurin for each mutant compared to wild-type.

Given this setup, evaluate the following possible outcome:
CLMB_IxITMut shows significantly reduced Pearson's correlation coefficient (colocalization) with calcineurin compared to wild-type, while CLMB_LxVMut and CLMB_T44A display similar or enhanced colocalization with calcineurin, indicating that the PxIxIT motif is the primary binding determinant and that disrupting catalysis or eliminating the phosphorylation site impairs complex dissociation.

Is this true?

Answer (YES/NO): NO